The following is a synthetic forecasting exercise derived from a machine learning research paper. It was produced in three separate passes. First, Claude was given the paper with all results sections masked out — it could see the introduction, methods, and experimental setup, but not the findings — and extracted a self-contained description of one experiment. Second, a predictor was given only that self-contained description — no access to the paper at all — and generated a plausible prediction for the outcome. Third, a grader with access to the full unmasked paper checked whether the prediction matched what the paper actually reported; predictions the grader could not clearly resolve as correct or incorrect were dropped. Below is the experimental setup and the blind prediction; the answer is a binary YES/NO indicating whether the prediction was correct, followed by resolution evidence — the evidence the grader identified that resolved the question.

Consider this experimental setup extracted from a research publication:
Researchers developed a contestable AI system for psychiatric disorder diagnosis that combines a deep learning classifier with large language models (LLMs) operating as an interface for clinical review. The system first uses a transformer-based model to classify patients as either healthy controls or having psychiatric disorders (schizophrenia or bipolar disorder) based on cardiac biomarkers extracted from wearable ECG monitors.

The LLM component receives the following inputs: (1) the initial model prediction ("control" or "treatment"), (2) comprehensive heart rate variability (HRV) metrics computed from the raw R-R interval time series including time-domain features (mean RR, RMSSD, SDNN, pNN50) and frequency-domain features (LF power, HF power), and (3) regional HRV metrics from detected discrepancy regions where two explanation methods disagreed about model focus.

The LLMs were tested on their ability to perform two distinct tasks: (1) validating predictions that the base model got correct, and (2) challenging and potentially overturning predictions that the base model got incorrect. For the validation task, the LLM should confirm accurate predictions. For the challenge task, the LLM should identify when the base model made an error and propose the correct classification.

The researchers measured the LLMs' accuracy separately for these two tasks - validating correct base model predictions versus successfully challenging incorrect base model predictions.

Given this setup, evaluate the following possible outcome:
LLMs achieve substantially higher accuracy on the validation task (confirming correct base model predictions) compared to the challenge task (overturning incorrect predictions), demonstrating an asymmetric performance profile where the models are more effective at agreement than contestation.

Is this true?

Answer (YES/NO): YES